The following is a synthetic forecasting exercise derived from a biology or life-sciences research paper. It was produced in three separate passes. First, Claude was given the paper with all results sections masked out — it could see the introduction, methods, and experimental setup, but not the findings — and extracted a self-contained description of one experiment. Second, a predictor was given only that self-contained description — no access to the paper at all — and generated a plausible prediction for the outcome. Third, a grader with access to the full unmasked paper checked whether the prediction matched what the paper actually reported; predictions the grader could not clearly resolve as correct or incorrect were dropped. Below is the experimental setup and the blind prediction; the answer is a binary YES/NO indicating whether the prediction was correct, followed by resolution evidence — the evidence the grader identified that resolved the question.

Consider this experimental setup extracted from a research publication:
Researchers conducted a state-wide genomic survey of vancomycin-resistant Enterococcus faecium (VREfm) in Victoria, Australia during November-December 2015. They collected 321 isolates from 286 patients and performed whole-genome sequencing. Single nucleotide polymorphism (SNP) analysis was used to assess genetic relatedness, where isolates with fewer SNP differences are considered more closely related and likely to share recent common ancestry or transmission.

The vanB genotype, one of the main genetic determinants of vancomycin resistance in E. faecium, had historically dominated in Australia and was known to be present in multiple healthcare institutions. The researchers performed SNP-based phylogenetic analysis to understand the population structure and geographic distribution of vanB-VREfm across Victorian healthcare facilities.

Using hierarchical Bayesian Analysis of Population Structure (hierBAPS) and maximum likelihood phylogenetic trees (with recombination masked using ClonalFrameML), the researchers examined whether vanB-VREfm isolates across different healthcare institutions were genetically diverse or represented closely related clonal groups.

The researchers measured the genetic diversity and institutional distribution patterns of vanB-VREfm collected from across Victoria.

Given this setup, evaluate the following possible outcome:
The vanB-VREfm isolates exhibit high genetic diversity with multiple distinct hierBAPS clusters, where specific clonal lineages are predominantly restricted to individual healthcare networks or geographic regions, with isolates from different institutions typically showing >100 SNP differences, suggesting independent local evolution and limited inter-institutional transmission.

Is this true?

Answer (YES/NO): NO